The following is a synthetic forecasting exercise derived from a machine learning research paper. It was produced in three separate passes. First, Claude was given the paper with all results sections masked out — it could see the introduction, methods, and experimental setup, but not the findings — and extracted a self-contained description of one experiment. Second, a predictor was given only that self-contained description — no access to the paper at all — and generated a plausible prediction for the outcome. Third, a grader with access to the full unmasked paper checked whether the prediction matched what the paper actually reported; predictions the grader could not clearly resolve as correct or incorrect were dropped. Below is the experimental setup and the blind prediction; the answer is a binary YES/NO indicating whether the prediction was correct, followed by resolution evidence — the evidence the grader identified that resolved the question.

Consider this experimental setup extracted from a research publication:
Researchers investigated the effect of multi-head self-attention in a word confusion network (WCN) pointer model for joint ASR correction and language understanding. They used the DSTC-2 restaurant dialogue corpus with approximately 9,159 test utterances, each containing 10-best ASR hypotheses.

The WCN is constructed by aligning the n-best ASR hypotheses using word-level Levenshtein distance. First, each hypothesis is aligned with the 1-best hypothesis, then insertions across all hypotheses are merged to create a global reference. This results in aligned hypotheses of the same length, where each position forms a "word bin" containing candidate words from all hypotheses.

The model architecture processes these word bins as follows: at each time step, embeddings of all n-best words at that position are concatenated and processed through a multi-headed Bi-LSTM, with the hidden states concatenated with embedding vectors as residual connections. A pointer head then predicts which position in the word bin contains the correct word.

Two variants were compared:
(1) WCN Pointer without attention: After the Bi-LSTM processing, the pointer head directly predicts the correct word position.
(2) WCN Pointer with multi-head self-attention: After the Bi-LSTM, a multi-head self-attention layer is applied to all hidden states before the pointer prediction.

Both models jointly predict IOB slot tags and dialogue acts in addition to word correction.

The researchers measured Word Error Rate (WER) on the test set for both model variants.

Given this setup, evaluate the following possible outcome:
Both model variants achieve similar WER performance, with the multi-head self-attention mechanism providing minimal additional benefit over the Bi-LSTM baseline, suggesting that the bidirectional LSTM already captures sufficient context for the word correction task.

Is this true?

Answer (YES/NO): YES